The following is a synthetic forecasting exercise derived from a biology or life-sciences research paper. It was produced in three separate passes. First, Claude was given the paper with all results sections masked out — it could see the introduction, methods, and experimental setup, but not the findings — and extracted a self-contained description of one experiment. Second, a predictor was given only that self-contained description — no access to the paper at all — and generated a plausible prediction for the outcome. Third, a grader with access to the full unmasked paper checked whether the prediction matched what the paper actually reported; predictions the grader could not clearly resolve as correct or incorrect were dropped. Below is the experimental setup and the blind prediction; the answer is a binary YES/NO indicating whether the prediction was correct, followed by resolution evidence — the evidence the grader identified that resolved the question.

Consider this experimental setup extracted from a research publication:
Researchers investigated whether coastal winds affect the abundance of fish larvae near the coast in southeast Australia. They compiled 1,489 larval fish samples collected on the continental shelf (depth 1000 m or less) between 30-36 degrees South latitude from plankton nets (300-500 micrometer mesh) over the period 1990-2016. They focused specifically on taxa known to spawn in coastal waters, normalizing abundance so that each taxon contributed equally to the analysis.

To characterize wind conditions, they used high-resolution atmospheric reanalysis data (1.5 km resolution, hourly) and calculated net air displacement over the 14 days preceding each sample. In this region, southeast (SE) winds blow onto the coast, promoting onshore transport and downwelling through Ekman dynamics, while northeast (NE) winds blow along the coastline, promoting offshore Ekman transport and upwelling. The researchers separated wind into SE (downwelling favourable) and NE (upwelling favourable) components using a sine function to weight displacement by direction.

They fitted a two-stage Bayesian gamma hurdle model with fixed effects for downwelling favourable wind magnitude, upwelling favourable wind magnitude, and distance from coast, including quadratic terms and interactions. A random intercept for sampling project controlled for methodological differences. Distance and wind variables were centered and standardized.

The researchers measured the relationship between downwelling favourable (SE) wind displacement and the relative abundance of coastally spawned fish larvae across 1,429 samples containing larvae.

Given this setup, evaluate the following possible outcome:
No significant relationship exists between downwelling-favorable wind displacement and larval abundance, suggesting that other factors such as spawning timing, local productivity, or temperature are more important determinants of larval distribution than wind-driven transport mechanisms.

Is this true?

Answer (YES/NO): NO